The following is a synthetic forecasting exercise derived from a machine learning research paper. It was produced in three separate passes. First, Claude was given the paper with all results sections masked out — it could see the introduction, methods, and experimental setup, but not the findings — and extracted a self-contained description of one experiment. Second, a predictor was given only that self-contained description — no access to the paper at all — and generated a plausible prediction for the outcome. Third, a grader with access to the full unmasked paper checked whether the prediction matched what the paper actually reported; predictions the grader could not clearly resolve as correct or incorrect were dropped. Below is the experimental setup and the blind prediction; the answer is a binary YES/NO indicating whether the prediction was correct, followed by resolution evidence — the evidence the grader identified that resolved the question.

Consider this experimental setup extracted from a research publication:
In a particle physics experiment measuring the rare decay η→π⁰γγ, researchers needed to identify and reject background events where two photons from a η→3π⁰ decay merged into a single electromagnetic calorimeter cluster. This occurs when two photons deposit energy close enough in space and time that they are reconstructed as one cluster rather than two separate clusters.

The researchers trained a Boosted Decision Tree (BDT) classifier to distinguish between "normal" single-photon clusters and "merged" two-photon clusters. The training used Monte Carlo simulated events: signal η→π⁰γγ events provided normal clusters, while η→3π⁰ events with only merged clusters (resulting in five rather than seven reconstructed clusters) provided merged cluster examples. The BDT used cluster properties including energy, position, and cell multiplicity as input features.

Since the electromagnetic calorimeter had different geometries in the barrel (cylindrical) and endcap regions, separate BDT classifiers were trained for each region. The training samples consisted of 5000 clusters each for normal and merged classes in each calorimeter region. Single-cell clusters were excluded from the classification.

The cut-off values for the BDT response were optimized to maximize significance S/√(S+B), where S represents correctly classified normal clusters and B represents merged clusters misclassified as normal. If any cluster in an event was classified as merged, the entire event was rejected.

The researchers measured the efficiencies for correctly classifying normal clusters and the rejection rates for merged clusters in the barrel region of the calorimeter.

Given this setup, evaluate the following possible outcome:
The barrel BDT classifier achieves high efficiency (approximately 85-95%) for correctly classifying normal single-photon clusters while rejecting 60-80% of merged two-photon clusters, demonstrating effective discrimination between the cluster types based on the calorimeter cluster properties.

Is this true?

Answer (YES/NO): NO